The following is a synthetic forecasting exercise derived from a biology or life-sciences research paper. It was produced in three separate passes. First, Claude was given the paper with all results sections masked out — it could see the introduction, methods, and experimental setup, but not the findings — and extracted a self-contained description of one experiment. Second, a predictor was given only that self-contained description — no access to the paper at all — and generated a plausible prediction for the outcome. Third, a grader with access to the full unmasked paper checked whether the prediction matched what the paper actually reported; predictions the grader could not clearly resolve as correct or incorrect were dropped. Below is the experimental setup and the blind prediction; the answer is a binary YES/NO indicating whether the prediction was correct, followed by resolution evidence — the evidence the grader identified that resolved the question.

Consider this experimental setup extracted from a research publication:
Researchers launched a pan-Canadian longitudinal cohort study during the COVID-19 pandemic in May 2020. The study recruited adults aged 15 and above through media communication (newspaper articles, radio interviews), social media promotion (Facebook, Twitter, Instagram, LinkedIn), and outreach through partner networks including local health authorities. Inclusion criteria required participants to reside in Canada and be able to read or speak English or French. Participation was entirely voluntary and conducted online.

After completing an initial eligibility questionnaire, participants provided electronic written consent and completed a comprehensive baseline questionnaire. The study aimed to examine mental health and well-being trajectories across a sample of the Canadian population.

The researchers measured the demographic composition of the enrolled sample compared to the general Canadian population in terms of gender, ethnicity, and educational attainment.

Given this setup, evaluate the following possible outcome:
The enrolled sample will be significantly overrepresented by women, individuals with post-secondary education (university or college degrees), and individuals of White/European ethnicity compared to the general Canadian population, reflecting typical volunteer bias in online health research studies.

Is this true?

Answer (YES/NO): YES